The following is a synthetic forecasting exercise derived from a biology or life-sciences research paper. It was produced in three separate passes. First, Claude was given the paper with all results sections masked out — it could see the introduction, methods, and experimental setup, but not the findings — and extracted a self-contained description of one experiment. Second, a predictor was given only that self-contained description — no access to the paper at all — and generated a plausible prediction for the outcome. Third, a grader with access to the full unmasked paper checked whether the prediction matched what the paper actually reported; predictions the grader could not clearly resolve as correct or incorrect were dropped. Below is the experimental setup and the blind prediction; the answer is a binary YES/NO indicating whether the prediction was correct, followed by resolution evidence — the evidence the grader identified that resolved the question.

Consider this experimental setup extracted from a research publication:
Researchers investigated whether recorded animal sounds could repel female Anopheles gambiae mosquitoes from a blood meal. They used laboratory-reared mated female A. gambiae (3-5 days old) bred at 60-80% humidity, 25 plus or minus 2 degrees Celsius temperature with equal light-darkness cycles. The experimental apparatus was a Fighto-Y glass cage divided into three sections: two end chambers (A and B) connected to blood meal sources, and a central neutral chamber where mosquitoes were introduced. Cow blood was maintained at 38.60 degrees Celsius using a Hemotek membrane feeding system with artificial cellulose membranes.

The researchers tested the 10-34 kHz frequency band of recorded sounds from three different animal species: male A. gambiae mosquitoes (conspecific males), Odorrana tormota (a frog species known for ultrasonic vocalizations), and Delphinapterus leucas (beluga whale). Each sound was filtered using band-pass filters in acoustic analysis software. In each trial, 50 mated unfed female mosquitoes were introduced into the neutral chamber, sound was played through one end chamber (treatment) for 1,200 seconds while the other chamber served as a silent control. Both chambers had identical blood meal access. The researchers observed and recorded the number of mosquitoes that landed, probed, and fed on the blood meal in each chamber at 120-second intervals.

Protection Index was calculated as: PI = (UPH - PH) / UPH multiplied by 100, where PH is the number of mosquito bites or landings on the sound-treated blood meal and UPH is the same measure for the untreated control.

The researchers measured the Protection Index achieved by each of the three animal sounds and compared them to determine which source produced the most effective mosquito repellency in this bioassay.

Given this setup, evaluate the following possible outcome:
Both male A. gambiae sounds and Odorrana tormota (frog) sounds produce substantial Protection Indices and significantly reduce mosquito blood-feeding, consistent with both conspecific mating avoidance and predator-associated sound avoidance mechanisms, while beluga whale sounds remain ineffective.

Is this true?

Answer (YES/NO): NO